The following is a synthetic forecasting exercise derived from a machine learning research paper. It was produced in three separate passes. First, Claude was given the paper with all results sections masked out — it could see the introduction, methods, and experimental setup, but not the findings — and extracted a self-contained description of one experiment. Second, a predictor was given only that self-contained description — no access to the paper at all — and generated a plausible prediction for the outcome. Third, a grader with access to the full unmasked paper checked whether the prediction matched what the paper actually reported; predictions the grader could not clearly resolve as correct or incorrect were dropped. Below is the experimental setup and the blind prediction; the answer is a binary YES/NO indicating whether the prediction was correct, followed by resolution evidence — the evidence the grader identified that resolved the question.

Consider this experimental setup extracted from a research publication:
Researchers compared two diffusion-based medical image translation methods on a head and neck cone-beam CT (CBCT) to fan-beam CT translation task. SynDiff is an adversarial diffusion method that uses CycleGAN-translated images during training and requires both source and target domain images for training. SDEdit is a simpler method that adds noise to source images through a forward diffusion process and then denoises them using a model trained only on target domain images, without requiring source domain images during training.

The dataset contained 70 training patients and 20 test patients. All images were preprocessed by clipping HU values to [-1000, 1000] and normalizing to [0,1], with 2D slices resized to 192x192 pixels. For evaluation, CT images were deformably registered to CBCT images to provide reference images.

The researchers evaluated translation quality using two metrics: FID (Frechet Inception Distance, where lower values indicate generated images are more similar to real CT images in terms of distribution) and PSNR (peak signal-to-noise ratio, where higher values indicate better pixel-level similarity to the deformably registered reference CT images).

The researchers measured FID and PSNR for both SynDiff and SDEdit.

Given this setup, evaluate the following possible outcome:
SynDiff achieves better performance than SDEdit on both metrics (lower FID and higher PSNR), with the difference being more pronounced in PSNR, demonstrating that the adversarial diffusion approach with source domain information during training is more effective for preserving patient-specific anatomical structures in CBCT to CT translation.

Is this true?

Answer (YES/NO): NO